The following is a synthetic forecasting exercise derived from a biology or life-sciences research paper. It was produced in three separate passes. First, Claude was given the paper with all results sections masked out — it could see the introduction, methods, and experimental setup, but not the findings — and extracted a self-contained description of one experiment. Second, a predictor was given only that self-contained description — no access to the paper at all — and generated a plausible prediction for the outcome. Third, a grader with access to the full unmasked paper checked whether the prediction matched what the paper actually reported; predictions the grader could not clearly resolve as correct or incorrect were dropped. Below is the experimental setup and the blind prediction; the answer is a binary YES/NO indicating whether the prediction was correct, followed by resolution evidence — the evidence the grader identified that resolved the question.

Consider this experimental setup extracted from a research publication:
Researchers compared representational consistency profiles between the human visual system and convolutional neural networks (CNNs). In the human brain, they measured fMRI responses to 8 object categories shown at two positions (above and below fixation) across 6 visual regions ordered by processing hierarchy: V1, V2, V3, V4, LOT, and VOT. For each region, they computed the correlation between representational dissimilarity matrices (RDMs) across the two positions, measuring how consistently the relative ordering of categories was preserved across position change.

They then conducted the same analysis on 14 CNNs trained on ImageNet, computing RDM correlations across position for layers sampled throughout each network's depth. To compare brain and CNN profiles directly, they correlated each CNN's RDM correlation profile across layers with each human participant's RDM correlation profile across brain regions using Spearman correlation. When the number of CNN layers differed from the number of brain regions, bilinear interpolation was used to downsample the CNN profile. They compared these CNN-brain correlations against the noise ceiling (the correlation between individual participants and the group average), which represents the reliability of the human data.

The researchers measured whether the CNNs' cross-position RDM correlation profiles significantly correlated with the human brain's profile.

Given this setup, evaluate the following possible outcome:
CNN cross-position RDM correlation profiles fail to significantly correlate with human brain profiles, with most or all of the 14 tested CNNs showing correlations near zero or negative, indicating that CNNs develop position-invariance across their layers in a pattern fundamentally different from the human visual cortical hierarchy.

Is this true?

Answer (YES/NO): YES